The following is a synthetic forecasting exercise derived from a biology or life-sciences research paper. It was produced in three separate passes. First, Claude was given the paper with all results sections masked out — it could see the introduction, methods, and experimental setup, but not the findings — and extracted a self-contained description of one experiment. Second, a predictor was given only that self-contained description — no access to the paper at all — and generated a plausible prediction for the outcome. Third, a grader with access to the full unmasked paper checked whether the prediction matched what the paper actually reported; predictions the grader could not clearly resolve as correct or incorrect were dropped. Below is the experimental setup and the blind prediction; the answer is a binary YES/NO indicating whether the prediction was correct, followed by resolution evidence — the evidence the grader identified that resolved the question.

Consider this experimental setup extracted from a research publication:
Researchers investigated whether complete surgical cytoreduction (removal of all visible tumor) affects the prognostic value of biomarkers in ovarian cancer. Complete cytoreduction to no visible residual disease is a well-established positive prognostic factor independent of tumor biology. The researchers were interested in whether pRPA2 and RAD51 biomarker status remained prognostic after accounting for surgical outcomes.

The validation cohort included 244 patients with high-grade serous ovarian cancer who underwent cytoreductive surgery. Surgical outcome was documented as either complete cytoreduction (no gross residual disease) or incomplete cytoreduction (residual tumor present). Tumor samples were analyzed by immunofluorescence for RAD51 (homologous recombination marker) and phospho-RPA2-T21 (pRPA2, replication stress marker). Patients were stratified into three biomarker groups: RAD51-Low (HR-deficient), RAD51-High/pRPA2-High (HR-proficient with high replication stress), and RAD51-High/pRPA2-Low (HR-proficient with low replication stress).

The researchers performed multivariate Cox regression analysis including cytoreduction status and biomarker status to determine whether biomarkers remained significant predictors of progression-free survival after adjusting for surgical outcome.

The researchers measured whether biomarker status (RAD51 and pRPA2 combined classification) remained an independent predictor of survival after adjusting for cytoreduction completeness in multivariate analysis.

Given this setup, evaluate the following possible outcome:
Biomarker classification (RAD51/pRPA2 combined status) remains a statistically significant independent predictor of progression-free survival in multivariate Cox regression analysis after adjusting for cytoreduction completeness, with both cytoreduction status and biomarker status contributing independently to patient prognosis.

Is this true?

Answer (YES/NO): YES